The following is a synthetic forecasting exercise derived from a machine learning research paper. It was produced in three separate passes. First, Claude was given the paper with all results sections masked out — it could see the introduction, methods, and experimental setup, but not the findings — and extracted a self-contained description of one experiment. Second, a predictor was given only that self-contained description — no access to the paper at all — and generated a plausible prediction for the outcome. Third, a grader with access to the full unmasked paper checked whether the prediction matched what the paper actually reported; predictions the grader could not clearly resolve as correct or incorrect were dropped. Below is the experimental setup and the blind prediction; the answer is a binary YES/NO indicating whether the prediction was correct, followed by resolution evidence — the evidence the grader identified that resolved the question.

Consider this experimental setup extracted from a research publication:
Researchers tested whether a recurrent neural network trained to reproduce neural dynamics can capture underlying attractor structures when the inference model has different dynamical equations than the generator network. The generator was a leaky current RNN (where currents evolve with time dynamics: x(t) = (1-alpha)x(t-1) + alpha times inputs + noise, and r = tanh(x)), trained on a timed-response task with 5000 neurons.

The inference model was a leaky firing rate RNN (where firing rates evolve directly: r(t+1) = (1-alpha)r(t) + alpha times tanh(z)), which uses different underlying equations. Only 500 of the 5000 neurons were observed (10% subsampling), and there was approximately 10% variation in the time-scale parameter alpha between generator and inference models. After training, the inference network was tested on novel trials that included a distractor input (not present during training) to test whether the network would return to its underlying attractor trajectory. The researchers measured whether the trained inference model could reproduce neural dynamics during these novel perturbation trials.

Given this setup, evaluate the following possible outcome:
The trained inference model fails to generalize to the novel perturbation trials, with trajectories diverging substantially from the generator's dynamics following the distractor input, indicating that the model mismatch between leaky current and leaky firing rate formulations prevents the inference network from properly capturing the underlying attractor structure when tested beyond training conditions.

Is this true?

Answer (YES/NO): NO